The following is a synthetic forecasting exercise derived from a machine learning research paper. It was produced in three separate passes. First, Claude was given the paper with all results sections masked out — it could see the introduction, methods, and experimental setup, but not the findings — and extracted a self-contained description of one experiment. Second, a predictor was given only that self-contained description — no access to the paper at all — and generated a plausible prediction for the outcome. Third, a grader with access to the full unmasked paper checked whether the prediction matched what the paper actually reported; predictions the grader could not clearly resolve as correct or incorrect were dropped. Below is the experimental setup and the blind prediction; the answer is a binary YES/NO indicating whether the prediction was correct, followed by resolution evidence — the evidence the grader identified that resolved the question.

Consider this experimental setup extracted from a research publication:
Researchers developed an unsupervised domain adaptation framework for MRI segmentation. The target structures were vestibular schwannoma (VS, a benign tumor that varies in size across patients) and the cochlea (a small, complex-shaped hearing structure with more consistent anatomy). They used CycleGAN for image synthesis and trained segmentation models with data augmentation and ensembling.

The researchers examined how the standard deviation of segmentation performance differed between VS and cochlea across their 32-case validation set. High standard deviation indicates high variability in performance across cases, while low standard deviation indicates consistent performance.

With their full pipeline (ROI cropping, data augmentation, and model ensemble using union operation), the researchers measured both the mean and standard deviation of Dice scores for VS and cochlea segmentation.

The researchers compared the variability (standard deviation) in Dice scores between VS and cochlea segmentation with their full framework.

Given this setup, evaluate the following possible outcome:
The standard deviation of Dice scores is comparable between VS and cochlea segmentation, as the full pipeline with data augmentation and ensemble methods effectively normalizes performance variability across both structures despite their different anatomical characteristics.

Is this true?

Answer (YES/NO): NO